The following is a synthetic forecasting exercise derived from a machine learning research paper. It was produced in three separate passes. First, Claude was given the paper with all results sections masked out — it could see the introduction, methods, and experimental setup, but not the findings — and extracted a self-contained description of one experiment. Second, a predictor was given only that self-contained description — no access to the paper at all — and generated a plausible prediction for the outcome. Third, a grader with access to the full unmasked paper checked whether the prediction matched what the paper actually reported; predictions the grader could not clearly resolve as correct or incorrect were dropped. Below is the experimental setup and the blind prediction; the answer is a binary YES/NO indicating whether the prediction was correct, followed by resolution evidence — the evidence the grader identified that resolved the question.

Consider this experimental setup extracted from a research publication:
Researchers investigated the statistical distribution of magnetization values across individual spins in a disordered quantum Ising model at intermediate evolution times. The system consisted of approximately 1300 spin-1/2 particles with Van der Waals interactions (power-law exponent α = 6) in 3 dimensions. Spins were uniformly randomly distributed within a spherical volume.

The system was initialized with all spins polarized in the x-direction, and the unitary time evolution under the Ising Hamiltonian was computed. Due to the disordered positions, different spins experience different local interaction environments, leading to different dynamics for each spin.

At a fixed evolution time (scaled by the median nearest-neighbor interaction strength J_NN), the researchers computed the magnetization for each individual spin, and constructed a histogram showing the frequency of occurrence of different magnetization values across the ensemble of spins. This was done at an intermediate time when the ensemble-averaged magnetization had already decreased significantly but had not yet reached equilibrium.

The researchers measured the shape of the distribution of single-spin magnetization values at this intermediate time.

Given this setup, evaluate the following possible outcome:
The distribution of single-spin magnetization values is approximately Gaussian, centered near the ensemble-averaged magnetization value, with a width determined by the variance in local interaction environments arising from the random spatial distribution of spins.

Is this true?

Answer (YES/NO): NO